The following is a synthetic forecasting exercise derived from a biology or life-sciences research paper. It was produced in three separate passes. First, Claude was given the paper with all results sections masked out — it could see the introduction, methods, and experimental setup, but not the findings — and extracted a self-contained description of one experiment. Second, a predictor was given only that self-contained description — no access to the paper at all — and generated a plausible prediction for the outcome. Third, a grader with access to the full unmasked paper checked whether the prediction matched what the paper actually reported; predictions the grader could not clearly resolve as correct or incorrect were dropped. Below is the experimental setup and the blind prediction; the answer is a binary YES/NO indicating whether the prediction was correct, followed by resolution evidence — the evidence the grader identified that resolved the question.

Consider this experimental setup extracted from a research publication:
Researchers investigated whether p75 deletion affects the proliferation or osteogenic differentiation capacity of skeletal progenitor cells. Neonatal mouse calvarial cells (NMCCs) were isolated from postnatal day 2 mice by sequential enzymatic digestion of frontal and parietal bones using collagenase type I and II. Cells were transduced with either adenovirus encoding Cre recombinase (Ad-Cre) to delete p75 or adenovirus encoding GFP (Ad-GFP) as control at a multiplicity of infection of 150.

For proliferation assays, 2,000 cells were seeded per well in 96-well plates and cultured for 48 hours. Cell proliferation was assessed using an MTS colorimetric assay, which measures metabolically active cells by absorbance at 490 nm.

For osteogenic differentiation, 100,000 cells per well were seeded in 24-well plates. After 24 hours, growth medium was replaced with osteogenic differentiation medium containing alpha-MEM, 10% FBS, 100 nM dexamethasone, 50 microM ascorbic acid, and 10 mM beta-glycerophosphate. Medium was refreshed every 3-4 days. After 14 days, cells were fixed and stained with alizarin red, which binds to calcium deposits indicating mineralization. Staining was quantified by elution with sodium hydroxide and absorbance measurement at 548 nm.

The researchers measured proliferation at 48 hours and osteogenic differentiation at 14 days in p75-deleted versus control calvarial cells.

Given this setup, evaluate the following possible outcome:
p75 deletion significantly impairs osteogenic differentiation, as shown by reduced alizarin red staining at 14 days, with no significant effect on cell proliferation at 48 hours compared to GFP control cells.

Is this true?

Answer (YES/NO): YES